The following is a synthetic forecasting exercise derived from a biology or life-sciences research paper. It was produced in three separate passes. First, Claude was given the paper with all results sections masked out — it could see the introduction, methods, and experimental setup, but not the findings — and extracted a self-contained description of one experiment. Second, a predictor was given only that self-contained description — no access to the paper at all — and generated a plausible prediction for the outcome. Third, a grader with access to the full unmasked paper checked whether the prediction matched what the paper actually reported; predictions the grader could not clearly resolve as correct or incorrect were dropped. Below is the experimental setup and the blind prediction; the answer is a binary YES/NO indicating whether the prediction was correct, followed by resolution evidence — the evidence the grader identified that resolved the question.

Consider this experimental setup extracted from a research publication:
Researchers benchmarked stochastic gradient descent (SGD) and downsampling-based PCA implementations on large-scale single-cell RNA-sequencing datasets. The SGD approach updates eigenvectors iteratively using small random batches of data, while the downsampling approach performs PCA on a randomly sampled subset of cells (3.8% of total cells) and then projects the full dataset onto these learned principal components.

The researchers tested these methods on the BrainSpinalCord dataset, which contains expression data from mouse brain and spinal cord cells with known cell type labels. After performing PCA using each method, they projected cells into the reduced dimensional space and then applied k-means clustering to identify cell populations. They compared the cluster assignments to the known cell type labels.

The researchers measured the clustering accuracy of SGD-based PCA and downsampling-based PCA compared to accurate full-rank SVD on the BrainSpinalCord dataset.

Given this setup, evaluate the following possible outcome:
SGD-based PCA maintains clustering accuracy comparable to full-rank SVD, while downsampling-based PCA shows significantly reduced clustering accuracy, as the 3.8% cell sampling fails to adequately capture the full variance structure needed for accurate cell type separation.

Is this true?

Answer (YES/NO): NO